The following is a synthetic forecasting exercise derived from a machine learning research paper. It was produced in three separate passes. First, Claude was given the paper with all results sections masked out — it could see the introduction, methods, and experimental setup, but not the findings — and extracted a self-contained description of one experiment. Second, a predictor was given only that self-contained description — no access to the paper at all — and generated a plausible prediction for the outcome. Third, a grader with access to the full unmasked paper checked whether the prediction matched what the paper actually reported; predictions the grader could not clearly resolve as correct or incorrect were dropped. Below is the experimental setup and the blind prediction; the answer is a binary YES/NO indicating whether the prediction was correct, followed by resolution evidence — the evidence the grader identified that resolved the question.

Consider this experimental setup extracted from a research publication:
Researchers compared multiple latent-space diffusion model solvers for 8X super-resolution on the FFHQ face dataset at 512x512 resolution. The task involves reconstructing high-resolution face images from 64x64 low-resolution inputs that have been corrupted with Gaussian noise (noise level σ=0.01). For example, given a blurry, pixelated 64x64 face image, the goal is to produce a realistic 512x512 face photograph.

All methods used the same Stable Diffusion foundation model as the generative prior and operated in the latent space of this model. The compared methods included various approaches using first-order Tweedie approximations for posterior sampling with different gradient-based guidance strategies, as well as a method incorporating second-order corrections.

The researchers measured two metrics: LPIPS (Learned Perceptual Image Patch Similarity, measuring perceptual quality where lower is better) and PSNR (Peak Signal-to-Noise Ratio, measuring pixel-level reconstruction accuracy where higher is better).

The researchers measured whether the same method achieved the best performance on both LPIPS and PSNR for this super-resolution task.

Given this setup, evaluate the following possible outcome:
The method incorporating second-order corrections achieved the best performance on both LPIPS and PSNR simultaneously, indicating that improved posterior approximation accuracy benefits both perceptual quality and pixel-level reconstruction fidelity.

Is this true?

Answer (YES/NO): NO